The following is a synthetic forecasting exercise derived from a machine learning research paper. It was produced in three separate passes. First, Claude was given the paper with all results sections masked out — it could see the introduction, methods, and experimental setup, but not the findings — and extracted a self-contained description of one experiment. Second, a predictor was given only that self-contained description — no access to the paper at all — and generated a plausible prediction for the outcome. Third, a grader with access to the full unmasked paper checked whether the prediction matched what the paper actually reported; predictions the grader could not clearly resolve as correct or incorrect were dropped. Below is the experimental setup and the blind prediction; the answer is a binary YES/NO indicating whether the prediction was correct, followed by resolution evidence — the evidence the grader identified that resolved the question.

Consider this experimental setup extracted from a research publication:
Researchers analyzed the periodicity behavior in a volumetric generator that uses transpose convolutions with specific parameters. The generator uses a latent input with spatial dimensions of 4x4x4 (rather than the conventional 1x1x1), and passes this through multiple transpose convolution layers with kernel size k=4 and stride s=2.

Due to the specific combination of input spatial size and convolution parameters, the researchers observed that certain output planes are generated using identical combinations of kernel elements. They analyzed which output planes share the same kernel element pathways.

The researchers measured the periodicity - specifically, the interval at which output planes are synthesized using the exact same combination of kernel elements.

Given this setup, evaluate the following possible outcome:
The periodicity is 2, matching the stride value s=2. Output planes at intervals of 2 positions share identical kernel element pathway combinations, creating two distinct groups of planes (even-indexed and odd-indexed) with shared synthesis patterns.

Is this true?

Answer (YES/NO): NO